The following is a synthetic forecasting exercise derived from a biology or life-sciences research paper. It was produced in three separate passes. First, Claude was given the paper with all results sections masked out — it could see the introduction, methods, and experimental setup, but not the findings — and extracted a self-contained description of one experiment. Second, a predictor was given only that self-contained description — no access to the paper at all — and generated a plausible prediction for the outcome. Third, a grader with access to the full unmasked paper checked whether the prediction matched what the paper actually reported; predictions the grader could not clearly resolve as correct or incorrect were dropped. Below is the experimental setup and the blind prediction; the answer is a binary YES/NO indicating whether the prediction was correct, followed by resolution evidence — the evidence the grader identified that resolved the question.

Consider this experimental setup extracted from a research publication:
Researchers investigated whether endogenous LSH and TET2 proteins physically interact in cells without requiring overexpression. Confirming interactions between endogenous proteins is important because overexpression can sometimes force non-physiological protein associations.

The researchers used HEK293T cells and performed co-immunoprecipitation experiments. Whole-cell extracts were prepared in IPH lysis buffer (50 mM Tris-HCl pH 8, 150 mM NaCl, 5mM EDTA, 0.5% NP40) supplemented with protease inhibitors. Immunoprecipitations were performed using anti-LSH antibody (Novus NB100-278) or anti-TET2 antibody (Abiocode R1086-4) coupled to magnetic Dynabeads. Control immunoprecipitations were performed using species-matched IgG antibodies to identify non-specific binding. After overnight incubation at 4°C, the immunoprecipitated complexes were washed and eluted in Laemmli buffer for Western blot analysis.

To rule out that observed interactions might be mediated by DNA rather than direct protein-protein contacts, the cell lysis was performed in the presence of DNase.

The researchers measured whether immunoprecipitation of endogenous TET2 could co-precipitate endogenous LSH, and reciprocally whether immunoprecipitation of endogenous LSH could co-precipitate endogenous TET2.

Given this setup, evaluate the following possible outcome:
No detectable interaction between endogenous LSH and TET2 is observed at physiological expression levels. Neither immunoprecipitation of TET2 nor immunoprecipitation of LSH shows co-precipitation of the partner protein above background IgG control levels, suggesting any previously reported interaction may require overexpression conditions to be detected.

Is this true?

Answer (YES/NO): NO